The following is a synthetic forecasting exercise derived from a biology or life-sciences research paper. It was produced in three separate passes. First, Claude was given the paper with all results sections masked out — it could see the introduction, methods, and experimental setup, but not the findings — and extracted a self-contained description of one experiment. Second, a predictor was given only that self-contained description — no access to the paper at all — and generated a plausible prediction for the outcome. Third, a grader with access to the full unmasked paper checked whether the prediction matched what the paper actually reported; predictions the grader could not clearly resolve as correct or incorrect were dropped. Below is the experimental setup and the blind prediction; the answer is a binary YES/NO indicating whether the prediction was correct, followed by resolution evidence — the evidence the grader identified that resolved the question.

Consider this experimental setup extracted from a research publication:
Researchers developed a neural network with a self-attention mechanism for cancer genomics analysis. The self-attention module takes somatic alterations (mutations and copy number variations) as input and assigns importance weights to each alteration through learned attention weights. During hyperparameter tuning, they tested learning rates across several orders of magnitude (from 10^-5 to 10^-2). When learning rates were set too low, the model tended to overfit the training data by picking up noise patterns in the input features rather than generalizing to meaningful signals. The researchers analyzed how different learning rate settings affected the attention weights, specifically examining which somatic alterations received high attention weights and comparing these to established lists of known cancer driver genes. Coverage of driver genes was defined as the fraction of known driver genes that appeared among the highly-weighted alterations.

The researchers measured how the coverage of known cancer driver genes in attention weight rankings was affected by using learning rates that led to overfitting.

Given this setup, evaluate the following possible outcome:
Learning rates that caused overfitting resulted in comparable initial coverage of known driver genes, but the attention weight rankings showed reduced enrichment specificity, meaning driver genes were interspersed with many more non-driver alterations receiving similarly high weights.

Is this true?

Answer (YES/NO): NO